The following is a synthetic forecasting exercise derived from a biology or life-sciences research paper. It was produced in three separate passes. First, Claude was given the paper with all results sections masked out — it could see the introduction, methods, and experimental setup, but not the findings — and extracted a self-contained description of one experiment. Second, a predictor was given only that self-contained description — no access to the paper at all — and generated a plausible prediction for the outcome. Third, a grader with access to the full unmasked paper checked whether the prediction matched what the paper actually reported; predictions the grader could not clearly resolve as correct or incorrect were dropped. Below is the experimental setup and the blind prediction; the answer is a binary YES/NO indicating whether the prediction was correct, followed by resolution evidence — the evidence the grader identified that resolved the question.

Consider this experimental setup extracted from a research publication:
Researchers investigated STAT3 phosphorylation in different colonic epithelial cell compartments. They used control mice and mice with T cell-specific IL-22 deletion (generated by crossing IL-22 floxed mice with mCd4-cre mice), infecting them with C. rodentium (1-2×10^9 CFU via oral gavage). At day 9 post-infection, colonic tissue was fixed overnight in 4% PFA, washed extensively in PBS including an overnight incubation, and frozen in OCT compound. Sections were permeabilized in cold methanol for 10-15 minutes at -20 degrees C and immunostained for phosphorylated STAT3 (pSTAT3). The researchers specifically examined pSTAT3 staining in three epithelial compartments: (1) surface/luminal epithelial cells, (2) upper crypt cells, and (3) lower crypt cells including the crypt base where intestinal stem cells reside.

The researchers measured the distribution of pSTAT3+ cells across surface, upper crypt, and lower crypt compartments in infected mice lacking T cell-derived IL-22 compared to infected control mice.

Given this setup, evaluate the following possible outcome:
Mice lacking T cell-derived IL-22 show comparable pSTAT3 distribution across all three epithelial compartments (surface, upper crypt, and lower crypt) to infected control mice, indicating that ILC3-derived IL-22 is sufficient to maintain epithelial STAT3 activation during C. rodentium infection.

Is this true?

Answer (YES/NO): NO